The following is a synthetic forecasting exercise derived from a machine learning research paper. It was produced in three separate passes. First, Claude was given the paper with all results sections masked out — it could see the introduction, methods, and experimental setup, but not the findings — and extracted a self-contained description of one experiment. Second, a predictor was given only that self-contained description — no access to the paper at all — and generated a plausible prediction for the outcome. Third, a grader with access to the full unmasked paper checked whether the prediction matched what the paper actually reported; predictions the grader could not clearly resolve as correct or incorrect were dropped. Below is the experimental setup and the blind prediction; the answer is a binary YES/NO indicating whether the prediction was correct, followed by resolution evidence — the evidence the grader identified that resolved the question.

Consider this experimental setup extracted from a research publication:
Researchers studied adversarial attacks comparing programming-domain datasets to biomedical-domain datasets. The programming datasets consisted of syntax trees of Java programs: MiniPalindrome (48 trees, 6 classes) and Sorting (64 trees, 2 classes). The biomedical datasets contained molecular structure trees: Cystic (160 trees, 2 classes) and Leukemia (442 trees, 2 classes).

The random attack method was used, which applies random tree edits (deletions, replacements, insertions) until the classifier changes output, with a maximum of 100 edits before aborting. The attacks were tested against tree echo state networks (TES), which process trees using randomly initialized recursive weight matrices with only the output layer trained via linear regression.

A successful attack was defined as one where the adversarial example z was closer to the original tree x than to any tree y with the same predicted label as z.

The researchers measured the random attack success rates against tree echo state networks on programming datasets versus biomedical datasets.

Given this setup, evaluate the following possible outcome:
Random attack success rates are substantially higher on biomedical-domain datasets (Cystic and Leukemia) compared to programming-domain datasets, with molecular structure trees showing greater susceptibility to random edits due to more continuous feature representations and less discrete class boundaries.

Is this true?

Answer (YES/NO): NO